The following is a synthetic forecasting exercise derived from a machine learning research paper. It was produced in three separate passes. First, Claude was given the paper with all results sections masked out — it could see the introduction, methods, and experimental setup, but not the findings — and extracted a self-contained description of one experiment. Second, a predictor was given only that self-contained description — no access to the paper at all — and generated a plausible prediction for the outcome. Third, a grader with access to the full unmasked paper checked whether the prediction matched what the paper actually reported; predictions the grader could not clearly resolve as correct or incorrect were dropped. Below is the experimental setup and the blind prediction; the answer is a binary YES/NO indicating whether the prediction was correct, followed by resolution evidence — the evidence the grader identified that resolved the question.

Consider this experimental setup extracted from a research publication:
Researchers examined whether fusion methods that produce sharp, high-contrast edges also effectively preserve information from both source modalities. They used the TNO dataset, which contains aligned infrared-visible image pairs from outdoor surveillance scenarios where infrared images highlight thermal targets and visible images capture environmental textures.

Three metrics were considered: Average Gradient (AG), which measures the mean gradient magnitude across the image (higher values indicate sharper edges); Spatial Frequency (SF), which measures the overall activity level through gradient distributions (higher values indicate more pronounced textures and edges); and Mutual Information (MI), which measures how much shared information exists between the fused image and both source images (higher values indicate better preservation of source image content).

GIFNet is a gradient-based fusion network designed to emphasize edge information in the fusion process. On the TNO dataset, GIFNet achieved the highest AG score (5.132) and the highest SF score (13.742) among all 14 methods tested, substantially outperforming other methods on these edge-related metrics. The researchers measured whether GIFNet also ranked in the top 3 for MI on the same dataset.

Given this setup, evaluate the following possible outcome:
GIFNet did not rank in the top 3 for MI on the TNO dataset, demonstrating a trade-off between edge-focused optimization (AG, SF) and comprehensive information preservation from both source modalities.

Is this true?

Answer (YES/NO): YES